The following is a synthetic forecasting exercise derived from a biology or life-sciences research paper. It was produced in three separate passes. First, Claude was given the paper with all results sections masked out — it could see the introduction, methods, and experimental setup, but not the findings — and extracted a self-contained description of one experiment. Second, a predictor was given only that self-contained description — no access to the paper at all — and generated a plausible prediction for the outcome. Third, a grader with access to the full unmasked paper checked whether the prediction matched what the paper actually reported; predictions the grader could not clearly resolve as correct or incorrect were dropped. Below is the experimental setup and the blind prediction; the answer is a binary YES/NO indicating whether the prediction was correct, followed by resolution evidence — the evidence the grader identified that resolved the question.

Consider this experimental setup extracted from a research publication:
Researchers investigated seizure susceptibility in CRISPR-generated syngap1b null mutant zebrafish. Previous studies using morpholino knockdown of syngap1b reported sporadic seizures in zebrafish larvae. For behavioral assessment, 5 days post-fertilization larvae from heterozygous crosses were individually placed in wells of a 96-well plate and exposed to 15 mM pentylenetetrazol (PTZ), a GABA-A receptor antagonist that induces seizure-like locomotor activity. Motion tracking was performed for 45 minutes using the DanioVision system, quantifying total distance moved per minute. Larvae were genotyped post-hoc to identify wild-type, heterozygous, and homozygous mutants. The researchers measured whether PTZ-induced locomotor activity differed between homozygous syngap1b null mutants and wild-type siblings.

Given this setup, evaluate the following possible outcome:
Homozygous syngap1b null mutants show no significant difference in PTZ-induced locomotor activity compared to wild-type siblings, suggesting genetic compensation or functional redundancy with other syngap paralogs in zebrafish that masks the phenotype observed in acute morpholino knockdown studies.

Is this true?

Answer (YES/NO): YES